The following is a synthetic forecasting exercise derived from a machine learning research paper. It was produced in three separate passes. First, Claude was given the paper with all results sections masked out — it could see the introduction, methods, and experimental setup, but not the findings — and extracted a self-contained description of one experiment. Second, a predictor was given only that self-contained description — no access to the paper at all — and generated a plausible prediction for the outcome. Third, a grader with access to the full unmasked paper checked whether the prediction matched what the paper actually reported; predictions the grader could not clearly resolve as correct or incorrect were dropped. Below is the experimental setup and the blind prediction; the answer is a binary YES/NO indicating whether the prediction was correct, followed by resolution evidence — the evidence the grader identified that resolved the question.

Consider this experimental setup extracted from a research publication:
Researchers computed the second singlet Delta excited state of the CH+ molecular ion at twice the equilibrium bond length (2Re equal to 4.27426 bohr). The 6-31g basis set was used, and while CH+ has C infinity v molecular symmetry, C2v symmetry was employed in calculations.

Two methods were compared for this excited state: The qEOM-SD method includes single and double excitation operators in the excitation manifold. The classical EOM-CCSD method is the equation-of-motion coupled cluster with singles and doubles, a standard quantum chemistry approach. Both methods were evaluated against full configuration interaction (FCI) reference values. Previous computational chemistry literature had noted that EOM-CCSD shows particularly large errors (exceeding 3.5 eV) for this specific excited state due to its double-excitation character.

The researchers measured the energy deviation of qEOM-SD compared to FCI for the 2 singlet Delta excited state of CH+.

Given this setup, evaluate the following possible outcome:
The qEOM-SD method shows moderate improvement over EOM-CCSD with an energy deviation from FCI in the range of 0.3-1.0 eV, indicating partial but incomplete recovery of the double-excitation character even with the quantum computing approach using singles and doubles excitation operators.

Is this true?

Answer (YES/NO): NO